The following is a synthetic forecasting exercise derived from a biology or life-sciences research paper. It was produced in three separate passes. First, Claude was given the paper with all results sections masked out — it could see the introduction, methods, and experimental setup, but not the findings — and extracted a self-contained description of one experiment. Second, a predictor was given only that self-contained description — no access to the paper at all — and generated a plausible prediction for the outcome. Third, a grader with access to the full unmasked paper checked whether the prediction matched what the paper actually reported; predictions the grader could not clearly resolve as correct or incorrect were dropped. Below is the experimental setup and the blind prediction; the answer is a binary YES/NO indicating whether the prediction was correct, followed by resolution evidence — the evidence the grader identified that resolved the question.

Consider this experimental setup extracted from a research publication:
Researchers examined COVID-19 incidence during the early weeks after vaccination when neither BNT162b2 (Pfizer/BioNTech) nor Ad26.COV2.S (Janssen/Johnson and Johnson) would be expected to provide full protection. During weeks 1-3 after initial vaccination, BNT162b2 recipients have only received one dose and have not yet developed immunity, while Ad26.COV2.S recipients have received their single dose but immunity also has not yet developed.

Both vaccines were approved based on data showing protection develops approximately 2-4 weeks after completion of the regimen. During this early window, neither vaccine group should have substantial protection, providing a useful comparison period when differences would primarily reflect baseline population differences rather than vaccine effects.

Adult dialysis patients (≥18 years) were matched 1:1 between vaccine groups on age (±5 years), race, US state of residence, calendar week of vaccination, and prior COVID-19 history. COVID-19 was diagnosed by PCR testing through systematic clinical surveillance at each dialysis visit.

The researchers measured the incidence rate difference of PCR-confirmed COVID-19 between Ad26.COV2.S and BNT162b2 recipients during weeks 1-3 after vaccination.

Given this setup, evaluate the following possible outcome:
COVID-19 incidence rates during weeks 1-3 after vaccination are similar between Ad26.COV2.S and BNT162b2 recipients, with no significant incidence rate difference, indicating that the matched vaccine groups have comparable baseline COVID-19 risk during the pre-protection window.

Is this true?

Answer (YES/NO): YES